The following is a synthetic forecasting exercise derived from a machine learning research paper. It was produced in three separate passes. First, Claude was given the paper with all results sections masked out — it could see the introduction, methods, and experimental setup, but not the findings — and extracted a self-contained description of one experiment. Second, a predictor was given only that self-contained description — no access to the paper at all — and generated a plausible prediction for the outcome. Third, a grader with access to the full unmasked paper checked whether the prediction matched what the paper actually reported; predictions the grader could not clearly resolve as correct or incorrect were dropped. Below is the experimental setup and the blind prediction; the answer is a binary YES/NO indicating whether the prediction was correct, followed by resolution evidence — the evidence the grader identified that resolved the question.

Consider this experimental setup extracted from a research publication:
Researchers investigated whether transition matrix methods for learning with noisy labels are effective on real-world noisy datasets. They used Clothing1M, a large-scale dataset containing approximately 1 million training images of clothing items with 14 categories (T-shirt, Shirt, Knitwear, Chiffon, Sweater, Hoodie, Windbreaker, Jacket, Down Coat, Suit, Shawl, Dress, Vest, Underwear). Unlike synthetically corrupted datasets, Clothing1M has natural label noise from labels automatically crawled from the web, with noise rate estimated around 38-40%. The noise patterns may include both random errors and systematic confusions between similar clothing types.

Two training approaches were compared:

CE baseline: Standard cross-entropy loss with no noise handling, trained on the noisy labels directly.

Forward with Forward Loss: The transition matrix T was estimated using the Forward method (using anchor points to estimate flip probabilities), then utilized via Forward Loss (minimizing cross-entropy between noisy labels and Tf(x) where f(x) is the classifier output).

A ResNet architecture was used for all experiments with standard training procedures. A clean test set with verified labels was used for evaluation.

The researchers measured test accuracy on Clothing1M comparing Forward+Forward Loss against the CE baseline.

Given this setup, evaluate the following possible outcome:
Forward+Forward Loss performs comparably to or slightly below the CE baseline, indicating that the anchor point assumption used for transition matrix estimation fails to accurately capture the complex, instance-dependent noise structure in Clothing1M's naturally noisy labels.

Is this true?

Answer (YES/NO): YES